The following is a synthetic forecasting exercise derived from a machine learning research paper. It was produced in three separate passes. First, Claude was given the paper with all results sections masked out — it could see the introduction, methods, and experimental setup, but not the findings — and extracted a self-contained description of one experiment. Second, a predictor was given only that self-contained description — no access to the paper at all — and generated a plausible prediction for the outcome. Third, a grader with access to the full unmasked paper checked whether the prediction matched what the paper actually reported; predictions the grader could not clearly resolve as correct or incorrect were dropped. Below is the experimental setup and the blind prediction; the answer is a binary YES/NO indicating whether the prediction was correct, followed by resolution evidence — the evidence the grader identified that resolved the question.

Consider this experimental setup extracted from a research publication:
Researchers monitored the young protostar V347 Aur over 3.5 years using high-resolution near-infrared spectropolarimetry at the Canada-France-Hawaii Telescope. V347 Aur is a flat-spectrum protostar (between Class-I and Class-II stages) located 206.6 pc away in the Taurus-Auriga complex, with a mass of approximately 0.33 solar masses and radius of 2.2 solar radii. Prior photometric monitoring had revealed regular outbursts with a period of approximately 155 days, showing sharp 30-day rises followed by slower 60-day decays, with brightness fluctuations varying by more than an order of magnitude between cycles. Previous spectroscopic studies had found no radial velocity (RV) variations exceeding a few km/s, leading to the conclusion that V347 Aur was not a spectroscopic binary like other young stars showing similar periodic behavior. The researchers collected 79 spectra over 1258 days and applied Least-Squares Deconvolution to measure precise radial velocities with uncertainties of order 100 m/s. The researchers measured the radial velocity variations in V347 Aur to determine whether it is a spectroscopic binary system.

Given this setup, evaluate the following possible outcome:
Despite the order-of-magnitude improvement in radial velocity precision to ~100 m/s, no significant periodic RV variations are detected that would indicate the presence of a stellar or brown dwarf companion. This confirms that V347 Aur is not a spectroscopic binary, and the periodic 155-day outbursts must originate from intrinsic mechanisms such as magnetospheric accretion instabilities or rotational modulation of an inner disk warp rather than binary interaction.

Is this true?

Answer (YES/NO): NO